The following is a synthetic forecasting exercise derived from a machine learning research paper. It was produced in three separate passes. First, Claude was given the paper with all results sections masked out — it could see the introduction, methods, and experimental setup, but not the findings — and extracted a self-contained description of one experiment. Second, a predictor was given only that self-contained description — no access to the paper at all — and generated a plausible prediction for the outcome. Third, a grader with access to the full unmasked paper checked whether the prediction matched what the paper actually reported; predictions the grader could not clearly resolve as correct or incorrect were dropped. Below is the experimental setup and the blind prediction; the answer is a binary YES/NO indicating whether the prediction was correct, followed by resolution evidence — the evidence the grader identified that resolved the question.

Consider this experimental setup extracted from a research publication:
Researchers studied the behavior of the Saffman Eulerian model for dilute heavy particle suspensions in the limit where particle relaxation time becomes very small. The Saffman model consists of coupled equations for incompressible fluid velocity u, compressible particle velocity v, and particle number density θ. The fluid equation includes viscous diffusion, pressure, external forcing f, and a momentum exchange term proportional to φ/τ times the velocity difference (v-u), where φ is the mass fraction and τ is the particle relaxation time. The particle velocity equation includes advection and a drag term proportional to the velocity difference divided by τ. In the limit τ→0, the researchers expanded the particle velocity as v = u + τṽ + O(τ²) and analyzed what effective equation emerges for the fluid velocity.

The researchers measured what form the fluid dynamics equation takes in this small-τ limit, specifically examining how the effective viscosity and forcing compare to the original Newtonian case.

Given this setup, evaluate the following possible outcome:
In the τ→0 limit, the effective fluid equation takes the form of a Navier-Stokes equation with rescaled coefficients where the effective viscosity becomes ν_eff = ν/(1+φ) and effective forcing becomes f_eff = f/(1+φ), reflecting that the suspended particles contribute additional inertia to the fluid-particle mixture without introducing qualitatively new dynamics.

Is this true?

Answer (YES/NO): YES